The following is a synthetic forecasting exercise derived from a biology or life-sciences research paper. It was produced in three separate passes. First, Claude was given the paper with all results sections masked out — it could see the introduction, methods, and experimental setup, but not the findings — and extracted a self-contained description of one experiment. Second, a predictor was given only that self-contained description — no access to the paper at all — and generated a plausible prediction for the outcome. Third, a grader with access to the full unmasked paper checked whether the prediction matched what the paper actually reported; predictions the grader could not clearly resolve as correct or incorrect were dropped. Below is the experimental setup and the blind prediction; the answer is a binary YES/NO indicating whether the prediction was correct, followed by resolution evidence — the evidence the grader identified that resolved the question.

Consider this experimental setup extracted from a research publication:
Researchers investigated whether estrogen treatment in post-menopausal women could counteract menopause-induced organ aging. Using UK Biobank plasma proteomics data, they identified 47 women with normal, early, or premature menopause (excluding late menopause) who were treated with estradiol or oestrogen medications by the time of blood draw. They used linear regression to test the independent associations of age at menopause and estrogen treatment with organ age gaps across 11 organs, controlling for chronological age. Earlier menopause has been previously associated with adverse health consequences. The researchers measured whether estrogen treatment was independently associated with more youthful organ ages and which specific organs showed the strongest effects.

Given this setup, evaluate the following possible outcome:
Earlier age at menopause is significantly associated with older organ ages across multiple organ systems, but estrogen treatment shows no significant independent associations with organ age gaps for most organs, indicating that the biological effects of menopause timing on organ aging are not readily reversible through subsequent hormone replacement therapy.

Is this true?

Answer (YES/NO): NO